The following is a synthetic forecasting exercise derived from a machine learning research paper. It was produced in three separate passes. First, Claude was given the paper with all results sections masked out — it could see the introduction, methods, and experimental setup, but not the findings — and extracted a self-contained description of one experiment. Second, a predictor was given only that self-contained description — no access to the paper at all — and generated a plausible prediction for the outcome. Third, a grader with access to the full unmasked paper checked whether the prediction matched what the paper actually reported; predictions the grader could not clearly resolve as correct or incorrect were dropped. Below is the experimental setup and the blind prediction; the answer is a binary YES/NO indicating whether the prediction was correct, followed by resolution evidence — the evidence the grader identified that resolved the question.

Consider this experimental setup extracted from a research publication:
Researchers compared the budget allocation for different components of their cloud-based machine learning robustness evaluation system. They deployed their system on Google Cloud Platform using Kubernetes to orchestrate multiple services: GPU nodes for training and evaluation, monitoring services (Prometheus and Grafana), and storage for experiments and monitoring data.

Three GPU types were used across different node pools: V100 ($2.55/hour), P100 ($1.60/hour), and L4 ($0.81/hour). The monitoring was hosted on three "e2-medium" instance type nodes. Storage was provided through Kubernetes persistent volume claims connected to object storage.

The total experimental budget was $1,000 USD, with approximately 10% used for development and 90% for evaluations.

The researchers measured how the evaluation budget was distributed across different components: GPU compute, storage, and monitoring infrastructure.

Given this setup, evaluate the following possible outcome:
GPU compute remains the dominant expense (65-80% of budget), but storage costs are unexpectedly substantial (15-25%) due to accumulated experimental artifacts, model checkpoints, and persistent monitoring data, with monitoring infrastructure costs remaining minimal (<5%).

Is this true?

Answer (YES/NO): NO